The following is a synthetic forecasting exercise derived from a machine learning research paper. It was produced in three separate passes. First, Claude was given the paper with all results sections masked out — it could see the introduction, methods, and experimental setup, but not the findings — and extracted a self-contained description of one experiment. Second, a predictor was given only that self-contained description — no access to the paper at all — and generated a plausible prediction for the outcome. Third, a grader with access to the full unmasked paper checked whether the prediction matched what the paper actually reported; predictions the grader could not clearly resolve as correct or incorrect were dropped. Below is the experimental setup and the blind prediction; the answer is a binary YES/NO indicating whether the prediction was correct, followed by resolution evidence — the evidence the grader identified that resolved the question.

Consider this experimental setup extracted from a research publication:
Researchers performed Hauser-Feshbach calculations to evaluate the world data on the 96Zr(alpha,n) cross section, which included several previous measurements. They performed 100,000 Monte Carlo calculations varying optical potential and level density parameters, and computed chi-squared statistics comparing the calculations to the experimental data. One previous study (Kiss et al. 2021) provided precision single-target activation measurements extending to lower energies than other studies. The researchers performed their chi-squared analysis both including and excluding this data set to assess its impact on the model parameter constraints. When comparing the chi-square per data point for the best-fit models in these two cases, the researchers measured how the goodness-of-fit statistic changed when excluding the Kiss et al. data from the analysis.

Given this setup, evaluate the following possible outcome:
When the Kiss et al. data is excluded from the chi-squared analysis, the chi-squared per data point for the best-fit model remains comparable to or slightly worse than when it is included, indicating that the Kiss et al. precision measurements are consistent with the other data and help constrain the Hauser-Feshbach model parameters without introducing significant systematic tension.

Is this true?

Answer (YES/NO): NO